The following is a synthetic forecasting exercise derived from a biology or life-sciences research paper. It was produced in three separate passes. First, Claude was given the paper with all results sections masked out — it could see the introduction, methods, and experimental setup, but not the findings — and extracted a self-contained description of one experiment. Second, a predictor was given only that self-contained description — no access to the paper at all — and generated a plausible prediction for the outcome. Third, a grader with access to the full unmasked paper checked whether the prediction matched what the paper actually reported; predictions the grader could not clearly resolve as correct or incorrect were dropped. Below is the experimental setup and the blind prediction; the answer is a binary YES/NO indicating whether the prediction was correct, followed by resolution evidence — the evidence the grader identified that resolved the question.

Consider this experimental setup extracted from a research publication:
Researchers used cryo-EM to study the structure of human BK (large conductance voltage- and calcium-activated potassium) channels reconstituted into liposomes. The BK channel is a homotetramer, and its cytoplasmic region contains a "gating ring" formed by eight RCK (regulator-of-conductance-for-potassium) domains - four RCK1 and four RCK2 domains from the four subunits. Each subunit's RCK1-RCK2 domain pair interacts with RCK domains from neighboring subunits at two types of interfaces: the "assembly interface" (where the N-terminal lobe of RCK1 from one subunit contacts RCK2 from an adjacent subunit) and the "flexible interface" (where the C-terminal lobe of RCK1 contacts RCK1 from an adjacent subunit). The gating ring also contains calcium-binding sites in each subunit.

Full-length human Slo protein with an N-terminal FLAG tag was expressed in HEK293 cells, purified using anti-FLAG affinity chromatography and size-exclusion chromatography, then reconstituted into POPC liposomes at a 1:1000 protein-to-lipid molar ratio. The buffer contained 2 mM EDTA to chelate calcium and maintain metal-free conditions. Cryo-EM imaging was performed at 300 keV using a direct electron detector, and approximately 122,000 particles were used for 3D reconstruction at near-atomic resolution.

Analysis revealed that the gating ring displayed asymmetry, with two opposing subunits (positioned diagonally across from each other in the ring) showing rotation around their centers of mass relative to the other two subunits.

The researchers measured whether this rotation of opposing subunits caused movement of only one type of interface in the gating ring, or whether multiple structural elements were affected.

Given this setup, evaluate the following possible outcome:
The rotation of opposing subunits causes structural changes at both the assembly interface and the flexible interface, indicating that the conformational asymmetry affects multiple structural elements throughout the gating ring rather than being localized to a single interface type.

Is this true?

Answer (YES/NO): YES